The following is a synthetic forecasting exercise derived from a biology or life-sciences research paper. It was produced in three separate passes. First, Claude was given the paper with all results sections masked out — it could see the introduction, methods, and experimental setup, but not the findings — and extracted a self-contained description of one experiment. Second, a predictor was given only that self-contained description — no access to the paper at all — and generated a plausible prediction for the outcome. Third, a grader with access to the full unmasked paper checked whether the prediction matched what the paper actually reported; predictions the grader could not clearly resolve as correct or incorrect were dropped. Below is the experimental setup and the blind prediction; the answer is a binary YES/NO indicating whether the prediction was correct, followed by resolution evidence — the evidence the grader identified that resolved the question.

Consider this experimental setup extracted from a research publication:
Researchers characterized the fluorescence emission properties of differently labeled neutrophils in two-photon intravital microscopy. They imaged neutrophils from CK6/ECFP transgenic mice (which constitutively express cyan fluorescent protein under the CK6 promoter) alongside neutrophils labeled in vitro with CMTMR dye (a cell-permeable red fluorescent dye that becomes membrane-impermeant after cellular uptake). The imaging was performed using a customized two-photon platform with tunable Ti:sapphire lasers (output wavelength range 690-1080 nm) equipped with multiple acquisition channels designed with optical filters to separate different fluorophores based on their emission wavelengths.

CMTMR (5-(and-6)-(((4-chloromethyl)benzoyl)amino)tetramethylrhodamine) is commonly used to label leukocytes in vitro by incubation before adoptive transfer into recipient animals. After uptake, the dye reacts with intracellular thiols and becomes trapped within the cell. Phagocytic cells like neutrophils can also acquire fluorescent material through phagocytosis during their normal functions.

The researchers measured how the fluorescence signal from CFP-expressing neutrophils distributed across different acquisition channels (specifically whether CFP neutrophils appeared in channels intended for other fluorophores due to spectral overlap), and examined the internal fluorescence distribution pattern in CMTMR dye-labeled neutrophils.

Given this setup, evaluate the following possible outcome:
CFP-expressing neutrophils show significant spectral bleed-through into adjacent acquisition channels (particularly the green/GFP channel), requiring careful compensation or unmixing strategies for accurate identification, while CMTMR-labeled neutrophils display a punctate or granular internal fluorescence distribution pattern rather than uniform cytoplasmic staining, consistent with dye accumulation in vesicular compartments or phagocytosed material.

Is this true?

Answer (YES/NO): YES